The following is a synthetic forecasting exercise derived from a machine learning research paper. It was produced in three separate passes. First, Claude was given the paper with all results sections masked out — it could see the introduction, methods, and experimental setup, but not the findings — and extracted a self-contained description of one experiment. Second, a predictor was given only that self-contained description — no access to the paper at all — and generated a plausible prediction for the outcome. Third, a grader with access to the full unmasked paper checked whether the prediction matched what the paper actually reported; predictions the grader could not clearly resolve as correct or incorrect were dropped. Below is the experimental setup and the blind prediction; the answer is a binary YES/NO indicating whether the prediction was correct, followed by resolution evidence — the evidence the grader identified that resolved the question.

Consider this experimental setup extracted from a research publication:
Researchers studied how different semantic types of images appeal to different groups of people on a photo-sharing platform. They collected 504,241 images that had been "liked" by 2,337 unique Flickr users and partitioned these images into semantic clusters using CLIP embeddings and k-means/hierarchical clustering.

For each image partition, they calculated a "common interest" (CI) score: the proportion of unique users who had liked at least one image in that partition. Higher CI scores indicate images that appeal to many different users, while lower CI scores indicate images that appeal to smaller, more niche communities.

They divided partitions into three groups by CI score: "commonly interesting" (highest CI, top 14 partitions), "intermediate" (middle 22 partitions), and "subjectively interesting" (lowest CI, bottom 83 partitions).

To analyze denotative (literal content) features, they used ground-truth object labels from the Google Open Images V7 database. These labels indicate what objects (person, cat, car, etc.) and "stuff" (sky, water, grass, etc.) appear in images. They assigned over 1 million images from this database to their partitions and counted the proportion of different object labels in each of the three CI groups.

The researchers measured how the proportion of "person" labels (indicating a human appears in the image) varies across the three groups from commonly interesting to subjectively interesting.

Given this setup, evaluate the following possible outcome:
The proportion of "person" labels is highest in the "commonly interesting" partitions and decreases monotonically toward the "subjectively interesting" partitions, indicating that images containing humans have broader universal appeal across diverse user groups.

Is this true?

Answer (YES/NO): NO